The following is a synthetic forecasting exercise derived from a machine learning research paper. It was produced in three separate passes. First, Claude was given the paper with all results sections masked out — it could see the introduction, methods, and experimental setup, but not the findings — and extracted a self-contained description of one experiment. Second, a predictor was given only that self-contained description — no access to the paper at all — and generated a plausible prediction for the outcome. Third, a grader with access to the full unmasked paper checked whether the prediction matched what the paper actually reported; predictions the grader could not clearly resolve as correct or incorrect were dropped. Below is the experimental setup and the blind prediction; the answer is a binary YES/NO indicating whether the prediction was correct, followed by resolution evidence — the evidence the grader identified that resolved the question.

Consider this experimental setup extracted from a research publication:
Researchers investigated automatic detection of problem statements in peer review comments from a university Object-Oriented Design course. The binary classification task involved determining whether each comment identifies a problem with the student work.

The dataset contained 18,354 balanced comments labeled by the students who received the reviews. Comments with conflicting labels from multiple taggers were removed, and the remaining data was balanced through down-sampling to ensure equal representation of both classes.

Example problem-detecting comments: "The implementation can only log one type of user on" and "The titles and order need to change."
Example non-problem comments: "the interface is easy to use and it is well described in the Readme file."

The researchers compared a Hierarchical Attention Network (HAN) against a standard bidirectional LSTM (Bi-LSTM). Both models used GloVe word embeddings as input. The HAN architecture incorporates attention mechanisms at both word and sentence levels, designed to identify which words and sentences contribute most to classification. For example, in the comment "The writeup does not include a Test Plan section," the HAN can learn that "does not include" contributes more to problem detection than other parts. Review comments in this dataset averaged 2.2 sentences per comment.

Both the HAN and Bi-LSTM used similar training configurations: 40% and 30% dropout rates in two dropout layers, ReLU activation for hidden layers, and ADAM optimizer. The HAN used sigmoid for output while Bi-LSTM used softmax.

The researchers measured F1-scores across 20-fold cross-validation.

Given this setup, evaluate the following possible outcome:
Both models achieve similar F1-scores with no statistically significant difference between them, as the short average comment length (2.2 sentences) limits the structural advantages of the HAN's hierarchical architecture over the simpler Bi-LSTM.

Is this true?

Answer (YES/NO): NO